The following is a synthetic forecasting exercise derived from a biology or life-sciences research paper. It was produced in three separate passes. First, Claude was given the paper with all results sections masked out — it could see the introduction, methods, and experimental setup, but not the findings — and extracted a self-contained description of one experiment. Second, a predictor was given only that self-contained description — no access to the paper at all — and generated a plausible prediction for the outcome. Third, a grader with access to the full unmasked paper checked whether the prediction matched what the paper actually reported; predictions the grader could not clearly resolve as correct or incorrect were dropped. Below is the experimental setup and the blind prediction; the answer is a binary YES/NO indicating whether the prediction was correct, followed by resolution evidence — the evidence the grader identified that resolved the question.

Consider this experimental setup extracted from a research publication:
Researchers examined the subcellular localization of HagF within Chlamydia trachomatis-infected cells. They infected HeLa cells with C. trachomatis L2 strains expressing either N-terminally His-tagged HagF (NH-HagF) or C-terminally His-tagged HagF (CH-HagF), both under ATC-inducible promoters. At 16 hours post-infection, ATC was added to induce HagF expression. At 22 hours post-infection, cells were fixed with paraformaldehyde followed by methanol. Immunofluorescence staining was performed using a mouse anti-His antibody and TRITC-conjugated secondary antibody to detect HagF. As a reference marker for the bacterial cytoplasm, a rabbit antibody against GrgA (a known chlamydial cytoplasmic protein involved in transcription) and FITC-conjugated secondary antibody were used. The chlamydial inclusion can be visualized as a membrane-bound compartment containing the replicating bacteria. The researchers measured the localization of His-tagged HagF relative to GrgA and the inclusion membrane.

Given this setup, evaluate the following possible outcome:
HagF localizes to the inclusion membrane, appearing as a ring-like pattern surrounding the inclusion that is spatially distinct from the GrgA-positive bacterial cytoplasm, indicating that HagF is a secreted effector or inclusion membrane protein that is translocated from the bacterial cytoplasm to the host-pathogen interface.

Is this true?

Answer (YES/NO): NO